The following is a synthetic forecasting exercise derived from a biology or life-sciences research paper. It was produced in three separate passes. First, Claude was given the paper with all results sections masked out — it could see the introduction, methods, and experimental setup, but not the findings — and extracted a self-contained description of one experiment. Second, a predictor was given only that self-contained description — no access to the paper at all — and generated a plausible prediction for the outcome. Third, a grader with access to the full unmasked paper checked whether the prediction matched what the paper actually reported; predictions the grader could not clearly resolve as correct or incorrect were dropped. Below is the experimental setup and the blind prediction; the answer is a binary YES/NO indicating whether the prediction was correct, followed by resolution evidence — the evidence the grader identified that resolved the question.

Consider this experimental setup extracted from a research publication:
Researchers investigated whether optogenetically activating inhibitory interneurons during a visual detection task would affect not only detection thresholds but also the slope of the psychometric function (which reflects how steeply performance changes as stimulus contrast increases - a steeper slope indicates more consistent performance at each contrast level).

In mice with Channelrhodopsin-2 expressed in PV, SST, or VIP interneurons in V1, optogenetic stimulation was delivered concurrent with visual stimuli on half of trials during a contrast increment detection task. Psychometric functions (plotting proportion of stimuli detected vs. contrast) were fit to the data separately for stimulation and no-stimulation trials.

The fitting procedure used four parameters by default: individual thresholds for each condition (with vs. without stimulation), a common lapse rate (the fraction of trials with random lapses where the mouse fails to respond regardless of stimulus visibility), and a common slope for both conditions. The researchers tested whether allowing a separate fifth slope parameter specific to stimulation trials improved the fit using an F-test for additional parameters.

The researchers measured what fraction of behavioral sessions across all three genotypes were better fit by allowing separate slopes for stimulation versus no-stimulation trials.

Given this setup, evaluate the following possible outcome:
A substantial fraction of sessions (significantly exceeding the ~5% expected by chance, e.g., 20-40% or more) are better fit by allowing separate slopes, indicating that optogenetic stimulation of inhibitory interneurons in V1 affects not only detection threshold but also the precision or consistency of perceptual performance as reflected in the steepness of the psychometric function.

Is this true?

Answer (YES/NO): NO